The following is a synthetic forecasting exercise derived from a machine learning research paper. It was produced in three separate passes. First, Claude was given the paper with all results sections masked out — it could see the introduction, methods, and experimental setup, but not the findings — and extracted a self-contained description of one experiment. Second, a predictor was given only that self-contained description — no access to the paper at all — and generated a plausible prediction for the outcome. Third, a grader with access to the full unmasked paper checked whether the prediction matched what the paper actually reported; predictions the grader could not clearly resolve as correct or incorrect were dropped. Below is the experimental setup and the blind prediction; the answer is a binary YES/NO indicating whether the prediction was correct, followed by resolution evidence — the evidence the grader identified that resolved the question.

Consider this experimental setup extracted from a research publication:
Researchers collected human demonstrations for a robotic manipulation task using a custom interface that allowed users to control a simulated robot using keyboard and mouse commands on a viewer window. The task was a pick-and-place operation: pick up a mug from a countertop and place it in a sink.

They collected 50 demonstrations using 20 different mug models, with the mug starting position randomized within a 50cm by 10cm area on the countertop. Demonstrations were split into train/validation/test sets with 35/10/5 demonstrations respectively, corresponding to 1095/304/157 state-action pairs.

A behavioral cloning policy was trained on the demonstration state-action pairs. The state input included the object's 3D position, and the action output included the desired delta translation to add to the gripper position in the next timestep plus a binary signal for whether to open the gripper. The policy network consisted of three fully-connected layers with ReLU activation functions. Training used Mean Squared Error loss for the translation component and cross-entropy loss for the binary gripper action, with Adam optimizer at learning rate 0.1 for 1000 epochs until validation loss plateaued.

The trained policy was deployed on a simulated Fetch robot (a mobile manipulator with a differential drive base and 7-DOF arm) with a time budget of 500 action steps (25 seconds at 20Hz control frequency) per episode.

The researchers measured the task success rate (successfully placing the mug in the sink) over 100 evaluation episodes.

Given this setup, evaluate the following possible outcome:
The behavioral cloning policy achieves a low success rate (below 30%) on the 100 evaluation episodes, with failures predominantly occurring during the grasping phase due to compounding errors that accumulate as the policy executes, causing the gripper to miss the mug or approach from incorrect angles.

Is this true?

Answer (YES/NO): NO